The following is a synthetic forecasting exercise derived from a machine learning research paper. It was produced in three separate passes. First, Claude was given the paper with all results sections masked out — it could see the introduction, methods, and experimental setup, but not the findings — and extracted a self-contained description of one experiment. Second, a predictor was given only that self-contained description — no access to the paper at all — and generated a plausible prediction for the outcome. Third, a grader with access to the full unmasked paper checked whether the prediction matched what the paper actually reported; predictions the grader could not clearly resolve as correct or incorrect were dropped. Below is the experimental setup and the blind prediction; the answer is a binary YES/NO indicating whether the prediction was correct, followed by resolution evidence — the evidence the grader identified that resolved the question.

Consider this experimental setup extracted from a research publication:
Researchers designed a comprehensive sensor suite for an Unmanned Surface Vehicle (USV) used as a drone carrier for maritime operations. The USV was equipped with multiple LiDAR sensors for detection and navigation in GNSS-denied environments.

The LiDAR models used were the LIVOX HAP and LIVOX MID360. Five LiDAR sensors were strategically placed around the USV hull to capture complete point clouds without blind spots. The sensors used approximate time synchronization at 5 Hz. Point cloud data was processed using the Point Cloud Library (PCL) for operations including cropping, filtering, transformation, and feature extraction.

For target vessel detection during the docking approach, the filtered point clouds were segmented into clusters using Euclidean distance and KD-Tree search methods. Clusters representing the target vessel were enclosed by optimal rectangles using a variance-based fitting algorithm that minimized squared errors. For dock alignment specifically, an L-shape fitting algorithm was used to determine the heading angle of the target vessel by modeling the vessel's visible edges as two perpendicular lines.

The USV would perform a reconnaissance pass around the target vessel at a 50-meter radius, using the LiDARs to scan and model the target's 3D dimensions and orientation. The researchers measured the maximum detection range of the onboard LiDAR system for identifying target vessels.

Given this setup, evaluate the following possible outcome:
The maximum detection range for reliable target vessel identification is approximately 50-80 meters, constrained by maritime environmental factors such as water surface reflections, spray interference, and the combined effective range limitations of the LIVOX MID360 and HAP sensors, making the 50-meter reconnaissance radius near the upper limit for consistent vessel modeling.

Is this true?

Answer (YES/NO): NO